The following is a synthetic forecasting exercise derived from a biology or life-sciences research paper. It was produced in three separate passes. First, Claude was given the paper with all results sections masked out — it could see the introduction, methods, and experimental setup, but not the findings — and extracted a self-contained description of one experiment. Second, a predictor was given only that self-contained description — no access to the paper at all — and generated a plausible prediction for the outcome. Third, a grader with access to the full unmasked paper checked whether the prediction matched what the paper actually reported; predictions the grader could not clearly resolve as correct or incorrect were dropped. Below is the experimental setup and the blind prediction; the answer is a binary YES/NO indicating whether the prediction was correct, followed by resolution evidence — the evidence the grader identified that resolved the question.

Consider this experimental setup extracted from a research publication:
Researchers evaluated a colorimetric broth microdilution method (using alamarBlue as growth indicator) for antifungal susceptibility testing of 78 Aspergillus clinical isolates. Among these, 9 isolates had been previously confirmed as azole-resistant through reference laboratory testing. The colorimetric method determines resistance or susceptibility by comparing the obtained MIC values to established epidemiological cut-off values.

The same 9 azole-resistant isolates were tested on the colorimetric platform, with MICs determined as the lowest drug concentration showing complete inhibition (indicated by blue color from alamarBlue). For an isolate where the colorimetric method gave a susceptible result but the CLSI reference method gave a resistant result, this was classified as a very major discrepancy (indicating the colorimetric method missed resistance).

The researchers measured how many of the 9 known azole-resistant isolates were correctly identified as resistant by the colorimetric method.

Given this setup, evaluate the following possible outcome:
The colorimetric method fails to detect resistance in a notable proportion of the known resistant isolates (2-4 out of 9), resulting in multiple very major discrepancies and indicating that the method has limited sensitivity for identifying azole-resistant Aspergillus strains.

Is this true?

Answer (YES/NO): NO